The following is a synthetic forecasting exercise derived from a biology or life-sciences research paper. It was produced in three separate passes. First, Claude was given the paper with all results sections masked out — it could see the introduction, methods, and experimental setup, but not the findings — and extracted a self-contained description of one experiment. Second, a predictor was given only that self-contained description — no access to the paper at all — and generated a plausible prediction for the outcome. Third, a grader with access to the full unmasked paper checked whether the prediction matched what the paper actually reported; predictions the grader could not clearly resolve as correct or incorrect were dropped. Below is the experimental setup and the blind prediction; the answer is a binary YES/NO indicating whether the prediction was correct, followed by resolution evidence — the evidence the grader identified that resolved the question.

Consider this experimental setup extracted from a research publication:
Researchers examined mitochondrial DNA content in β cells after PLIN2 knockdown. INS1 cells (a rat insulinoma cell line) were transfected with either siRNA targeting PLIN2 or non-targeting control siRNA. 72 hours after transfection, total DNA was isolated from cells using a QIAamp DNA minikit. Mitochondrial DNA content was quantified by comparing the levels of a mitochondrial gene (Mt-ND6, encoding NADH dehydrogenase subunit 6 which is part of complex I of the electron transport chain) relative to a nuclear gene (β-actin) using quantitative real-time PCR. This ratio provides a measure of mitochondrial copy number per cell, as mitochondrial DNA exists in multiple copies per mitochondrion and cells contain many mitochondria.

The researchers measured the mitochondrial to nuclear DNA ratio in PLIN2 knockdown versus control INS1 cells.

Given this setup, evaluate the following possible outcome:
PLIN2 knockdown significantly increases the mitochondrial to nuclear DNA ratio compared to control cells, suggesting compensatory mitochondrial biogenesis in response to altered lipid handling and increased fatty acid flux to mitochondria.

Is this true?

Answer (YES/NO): NO